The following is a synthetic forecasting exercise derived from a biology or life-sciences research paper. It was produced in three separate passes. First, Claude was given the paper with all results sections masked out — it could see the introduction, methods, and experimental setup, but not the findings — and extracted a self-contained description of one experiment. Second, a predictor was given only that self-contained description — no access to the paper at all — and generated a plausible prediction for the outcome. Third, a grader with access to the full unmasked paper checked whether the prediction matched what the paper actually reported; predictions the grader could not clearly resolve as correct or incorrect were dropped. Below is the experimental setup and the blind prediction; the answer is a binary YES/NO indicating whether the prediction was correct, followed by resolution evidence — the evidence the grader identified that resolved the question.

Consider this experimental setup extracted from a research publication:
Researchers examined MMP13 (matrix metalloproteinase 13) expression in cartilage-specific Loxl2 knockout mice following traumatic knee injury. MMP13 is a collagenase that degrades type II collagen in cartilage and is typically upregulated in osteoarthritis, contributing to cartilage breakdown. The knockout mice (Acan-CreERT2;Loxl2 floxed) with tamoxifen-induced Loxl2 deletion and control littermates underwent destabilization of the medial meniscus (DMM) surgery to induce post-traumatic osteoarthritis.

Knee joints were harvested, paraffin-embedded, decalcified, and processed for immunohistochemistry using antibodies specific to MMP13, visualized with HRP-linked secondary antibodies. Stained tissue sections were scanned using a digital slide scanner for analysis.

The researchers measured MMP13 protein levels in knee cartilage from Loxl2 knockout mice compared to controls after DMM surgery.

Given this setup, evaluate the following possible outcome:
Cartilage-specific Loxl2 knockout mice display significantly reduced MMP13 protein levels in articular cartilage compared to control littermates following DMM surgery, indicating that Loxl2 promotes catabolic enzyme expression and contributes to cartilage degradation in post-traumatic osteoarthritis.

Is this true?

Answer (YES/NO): NO